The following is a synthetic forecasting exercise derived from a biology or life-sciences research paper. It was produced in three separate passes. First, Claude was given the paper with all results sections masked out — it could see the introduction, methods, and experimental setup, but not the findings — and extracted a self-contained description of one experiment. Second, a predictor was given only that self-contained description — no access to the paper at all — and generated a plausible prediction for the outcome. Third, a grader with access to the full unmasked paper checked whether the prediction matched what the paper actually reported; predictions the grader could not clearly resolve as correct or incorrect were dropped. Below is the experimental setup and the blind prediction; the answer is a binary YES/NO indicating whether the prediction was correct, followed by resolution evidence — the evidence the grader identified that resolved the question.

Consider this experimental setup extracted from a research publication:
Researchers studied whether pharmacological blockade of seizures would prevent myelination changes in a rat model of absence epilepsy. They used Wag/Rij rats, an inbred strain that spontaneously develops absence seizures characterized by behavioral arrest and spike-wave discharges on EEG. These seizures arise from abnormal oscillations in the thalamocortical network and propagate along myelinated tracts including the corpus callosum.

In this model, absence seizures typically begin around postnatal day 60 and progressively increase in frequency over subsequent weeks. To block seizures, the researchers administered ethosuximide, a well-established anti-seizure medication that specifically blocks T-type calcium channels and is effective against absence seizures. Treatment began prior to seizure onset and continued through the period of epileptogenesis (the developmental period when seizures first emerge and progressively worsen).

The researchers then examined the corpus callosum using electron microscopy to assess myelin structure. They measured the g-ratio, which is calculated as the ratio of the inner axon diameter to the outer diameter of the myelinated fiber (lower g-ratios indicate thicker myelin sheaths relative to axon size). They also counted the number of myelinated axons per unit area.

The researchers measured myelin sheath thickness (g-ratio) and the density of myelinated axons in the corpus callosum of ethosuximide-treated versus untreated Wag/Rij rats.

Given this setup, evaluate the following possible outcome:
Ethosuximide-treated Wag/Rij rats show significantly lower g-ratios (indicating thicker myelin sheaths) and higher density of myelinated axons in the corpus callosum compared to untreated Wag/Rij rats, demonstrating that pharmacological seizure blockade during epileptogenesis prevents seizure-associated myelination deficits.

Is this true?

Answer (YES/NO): NO